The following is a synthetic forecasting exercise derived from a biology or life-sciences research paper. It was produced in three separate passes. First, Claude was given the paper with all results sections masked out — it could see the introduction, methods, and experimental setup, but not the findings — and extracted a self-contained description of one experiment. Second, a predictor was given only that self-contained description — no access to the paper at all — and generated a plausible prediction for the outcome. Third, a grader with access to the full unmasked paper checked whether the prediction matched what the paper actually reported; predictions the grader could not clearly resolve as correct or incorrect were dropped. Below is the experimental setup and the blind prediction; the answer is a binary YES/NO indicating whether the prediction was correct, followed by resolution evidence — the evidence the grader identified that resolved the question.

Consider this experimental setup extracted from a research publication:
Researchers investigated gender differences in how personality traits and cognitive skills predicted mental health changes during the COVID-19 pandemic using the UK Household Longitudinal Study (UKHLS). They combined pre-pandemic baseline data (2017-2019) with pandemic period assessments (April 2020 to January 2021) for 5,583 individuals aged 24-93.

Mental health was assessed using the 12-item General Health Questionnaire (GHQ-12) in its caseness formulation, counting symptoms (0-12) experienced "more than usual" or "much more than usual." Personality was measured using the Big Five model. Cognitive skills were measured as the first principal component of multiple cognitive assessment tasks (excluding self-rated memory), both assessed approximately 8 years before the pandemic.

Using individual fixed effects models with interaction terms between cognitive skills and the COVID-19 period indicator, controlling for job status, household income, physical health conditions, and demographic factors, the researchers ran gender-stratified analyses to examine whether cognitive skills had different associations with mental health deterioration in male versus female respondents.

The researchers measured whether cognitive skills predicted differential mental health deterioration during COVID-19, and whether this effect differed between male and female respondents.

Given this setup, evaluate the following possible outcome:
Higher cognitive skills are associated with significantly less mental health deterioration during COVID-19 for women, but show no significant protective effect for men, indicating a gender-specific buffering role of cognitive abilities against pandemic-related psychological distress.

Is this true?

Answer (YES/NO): NO